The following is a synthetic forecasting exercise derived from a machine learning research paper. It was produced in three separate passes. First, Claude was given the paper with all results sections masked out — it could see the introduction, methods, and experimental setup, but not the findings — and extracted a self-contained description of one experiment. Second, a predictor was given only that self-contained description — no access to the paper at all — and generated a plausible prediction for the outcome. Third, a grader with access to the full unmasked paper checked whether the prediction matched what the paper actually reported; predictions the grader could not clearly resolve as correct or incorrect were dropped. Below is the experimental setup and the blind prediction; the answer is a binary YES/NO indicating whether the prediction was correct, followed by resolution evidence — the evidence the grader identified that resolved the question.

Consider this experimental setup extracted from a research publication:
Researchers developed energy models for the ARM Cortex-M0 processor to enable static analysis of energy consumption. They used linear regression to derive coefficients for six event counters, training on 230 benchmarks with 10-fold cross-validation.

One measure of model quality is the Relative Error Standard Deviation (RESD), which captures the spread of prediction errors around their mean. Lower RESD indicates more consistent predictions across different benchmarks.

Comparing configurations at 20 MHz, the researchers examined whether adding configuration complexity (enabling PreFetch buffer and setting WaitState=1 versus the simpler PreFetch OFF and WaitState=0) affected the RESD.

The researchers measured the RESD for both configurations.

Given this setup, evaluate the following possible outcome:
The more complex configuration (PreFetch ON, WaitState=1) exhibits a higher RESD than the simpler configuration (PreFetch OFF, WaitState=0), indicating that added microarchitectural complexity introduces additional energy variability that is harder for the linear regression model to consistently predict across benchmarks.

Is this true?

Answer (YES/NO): YES